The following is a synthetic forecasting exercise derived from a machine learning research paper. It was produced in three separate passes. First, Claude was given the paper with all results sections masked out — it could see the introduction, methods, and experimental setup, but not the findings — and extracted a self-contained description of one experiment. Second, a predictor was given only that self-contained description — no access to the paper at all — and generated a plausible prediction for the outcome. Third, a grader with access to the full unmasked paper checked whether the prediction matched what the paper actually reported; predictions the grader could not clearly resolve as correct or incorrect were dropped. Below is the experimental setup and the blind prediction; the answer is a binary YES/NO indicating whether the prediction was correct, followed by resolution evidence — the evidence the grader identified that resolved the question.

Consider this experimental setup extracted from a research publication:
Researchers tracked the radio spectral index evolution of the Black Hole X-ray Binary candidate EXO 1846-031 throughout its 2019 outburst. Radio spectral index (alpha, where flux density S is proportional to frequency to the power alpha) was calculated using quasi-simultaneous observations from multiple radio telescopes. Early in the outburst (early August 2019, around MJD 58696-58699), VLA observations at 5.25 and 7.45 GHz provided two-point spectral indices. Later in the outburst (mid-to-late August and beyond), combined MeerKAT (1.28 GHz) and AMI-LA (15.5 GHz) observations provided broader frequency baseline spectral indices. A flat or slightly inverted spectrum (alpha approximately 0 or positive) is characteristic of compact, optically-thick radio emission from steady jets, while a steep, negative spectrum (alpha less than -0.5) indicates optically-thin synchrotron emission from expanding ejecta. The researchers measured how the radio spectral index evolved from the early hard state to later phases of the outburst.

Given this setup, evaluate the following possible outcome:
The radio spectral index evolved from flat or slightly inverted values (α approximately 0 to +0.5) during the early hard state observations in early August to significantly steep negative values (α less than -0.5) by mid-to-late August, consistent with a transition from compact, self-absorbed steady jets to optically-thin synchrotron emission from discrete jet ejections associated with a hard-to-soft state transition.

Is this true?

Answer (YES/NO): YES